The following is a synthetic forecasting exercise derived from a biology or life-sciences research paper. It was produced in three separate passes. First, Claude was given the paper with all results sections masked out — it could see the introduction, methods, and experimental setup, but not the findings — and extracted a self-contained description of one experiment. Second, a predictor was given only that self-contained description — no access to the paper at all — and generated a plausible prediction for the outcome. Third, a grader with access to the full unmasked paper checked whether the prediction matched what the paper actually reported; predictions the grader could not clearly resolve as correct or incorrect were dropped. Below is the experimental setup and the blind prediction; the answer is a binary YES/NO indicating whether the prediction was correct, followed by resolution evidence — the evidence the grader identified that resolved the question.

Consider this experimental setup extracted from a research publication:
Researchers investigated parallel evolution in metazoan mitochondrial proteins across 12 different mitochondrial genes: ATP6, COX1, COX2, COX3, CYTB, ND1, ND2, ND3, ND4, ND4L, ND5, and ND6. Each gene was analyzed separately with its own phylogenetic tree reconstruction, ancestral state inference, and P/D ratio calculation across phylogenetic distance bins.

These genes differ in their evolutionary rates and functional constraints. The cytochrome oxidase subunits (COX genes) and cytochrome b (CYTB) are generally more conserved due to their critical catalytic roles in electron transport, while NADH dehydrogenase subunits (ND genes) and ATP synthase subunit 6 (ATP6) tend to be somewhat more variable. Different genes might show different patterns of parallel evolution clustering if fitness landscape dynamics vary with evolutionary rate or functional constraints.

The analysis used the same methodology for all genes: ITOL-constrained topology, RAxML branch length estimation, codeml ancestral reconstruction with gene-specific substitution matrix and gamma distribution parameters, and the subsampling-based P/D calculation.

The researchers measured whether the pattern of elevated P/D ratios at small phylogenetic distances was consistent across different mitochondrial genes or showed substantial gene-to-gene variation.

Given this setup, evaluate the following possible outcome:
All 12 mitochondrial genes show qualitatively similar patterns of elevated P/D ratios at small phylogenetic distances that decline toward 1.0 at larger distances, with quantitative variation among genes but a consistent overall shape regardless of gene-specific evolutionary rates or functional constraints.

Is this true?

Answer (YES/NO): YES